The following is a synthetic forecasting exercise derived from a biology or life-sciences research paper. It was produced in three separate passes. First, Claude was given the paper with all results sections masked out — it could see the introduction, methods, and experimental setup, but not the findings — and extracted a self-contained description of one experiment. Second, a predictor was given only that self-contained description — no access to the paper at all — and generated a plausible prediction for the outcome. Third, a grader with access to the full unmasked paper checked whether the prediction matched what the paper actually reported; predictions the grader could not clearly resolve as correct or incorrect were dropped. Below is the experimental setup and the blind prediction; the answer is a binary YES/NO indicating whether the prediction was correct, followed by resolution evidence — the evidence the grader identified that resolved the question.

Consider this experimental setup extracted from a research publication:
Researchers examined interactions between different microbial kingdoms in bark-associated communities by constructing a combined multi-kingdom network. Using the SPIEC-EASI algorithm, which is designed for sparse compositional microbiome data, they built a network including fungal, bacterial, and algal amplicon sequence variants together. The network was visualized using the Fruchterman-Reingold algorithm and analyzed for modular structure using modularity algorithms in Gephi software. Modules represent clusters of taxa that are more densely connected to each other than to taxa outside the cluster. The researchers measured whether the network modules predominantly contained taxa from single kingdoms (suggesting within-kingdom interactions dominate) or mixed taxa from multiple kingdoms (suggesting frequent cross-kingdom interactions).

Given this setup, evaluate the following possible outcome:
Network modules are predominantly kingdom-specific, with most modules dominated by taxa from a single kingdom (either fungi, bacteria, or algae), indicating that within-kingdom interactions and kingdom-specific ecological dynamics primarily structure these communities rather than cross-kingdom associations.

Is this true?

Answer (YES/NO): NO